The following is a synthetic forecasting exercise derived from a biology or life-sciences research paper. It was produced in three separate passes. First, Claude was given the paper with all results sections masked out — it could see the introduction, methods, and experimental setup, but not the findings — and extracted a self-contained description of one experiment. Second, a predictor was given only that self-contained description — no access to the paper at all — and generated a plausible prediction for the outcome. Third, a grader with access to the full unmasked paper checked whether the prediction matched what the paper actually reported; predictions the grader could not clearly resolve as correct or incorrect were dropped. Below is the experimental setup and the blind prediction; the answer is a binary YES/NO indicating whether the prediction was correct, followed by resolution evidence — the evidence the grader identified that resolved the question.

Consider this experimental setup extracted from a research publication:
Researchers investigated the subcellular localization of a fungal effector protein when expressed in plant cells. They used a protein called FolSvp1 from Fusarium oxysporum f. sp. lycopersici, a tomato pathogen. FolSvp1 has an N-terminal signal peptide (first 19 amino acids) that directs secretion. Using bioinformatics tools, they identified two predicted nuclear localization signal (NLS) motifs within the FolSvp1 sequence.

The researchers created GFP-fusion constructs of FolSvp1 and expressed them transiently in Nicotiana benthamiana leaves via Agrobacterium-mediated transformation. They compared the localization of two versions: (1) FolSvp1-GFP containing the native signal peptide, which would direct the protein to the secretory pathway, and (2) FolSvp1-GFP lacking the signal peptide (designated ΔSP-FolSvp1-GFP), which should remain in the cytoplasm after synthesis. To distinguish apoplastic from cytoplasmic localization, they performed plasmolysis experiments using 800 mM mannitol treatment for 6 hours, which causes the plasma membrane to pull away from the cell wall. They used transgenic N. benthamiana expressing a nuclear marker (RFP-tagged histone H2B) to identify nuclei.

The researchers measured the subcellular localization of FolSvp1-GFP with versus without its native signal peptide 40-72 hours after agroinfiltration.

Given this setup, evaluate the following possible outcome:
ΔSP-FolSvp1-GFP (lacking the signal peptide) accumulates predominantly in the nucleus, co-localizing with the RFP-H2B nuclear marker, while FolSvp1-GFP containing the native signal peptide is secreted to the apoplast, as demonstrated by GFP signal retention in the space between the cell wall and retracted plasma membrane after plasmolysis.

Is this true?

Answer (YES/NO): NO